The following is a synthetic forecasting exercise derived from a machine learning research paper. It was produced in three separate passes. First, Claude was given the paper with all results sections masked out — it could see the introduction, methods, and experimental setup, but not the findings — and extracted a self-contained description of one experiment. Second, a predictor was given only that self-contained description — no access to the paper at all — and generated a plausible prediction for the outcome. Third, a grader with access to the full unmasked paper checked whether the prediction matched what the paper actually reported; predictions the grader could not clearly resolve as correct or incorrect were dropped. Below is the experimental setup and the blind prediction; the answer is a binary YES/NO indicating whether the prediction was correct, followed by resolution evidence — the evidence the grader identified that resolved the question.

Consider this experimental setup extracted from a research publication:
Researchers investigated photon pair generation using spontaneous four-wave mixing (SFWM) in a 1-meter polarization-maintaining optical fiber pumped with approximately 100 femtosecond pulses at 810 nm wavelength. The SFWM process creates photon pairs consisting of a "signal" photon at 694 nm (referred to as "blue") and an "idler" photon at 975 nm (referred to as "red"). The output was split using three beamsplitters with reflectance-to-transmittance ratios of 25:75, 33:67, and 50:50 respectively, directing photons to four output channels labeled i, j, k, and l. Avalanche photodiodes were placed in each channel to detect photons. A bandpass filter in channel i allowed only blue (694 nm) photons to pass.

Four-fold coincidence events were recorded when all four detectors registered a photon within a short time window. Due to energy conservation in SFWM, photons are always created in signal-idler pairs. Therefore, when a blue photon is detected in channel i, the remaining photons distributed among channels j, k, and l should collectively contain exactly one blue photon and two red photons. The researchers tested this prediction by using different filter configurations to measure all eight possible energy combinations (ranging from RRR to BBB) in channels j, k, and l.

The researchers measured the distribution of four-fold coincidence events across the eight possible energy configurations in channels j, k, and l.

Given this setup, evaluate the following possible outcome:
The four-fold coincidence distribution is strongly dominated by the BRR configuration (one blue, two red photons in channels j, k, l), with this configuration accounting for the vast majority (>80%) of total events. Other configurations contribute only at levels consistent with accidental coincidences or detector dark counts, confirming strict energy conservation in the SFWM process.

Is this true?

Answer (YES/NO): NO